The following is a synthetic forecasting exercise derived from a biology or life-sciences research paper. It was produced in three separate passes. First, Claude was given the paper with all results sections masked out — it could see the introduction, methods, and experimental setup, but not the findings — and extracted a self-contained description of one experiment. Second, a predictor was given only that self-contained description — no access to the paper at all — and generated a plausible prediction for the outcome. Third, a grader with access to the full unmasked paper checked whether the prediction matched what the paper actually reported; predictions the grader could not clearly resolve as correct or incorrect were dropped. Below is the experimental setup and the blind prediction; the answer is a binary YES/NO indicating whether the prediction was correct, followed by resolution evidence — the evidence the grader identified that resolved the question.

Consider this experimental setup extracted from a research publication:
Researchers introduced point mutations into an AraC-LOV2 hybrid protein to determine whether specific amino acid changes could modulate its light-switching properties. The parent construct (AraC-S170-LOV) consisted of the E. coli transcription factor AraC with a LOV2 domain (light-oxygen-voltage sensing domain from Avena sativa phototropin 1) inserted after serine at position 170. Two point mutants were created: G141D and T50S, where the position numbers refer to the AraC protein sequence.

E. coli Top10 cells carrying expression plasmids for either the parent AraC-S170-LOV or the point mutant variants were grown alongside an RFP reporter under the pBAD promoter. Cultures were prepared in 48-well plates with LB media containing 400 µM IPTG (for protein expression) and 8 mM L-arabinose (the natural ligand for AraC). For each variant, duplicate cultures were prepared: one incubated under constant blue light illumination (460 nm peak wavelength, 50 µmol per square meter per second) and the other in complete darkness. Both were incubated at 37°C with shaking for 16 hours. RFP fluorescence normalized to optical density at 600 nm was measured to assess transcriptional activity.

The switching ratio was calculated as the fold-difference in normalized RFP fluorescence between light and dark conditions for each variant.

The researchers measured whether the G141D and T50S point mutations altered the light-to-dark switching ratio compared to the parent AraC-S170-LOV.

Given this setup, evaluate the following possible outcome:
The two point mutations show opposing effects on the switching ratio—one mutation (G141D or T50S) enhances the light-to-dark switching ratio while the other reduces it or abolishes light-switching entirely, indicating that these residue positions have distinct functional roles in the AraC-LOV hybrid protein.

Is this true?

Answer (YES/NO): NO